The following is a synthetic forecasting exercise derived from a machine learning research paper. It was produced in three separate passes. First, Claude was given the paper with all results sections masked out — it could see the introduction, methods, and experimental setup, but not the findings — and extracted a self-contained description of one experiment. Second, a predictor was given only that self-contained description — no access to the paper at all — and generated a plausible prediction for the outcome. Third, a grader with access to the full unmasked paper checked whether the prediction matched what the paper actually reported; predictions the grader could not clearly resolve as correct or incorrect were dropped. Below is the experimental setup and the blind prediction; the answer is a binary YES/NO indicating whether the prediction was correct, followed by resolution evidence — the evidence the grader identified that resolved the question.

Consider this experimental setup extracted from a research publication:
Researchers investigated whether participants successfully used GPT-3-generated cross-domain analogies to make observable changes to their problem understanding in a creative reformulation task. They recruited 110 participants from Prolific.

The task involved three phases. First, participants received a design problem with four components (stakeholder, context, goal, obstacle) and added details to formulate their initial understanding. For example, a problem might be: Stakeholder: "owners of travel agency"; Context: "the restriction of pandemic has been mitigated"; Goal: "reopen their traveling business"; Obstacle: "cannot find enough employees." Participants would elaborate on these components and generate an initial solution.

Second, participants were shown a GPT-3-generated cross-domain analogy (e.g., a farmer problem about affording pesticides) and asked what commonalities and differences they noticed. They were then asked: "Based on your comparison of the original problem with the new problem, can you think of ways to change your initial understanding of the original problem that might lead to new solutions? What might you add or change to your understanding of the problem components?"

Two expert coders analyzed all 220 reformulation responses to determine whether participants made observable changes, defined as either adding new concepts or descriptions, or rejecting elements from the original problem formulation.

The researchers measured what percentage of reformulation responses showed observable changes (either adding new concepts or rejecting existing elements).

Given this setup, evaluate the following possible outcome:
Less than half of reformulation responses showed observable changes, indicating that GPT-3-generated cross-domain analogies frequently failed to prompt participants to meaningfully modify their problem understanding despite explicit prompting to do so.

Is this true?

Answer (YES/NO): NO